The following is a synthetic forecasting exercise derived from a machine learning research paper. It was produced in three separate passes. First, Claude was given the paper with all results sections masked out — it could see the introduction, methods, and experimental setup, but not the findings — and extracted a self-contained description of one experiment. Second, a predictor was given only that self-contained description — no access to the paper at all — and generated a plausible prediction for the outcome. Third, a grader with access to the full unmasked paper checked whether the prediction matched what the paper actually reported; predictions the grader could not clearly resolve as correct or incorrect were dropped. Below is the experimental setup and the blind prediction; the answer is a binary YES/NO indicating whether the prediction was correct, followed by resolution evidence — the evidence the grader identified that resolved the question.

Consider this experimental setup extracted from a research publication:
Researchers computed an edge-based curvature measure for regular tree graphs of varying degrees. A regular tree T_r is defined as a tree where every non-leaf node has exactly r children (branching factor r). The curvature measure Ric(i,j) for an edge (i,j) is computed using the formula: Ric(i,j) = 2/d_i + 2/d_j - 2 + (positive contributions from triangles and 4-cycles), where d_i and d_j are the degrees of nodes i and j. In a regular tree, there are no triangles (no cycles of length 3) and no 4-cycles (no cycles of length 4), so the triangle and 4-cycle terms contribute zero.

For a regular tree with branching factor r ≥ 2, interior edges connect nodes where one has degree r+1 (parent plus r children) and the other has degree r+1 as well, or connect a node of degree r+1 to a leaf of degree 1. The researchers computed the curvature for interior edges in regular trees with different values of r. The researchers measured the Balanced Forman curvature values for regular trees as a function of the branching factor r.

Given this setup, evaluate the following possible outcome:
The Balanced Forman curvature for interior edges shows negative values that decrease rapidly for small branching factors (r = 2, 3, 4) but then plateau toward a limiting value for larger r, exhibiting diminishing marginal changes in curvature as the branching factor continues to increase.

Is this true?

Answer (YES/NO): YES